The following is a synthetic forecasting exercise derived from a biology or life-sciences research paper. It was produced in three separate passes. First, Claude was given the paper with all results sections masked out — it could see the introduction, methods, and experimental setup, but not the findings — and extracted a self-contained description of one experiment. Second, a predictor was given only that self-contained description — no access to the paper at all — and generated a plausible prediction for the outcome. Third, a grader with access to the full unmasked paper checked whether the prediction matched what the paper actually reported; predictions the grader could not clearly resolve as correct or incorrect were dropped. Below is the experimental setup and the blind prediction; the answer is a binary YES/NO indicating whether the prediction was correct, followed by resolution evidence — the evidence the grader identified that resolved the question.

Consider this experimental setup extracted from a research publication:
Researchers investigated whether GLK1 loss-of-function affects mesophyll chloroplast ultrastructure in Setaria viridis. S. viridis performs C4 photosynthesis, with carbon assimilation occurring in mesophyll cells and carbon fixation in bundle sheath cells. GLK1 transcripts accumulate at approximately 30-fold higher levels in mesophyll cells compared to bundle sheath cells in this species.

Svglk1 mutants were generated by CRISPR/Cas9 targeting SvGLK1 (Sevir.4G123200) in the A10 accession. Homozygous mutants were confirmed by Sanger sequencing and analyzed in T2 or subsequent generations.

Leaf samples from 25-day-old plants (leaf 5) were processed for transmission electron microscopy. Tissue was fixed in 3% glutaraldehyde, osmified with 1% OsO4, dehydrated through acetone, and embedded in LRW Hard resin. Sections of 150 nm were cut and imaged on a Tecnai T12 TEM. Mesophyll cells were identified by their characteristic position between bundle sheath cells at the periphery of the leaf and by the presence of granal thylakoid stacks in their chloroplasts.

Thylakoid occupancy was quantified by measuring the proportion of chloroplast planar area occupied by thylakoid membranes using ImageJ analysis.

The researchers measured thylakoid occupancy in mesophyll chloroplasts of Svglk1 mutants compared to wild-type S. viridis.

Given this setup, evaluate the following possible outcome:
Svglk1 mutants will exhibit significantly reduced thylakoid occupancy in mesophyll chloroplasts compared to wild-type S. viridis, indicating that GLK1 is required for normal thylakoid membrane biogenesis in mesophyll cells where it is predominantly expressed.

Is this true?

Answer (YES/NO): NO